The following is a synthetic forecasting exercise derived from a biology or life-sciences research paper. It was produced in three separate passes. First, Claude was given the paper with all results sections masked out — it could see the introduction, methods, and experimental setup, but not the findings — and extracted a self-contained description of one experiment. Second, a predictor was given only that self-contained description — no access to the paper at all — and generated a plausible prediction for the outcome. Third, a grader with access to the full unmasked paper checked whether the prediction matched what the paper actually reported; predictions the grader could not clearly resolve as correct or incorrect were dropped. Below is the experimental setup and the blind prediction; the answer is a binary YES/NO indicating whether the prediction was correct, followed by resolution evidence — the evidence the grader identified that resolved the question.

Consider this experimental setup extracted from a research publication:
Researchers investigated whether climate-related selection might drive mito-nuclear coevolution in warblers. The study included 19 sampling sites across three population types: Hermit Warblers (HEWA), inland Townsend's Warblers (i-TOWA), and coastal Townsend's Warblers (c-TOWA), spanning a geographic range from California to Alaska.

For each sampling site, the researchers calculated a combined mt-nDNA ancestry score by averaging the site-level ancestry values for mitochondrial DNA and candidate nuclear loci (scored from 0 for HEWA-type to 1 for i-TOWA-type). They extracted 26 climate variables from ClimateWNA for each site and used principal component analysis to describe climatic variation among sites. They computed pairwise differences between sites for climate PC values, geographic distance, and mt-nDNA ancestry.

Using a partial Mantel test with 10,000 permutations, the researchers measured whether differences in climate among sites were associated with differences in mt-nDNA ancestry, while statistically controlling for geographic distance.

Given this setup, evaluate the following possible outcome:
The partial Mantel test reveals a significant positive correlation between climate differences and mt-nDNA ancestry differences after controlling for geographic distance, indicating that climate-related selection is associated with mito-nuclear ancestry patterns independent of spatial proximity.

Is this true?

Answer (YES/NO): YES